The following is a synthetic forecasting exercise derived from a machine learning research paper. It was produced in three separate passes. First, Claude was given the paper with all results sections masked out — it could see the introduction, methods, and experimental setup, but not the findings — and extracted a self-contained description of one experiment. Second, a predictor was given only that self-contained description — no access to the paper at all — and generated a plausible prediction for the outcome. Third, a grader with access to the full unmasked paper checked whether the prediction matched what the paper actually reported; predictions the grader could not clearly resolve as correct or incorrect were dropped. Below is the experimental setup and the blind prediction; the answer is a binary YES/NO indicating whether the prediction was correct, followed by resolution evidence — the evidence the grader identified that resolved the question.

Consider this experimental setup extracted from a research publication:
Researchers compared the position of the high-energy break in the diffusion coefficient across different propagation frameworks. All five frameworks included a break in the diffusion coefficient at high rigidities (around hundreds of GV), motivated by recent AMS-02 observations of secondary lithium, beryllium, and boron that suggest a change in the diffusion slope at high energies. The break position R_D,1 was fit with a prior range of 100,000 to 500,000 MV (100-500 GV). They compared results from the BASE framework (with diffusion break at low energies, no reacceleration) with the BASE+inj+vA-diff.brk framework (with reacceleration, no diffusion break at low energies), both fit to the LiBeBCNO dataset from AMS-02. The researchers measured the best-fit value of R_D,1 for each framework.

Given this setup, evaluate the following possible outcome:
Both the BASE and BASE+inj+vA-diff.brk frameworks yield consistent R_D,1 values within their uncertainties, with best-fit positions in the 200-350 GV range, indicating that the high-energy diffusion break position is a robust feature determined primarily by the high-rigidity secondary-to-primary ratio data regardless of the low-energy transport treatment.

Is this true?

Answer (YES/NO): NO